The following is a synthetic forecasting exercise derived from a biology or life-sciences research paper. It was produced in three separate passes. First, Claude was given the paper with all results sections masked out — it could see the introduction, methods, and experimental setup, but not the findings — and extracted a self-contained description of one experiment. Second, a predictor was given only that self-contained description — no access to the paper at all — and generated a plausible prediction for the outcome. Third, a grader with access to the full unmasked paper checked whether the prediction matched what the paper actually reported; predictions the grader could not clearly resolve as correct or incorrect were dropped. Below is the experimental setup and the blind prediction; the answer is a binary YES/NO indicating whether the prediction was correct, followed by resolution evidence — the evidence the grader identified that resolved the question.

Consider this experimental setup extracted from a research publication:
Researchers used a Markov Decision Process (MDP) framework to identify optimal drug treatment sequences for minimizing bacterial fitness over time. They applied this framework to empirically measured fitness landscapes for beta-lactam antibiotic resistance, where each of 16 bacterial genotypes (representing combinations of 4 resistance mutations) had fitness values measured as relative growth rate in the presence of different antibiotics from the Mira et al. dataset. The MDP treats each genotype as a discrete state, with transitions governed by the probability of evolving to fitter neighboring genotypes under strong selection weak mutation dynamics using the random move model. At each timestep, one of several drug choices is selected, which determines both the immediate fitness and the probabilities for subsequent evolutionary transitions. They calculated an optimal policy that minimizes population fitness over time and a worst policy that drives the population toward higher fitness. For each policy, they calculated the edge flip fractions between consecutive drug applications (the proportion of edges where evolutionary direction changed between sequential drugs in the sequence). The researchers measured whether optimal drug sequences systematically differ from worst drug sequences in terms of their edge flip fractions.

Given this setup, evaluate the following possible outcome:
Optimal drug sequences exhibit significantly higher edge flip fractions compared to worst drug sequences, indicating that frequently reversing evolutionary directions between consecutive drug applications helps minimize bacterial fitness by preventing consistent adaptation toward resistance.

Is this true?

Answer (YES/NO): YES